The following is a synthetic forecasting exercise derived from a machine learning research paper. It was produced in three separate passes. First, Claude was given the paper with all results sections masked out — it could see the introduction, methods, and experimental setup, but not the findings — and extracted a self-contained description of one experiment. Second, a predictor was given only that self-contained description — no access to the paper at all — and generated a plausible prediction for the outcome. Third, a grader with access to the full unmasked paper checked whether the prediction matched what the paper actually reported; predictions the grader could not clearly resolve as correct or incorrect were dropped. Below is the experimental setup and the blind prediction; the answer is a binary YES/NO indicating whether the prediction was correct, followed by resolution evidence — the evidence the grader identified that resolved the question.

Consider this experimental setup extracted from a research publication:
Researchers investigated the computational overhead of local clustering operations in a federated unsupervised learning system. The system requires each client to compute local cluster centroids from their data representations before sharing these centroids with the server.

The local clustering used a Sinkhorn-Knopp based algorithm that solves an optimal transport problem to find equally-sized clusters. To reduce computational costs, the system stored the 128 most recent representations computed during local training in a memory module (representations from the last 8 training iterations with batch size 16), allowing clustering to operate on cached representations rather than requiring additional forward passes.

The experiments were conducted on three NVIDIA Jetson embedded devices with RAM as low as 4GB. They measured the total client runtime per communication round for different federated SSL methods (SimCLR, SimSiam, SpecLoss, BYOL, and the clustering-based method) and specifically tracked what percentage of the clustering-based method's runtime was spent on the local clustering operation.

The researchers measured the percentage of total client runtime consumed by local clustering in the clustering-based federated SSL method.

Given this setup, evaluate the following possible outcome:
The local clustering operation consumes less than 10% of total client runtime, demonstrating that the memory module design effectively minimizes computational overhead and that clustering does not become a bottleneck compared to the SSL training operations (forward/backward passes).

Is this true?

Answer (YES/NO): YES